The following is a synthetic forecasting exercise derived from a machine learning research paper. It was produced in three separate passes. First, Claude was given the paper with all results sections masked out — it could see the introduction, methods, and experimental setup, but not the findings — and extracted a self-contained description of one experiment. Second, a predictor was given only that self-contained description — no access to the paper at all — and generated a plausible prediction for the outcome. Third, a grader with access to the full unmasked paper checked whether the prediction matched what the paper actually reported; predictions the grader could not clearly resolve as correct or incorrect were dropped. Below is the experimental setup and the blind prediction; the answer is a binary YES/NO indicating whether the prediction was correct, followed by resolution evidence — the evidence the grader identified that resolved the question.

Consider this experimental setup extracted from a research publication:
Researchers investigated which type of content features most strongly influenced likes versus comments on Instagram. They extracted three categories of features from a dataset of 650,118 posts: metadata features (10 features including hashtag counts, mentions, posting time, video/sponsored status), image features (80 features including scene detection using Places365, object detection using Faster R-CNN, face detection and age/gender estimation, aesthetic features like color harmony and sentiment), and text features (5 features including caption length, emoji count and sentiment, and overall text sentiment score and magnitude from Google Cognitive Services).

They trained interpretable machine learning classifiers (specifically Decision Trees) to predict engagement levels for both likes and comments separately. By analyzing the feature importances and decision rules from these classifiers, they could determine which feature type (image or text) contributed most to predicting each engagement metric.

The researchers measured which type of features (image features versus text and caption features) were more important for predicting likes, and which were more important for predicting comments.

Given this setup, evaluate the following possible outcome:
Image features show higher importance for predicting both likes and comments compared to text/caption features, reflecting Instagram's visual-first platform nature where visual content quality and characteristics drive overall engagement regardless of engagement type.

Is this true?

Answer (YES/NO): NO